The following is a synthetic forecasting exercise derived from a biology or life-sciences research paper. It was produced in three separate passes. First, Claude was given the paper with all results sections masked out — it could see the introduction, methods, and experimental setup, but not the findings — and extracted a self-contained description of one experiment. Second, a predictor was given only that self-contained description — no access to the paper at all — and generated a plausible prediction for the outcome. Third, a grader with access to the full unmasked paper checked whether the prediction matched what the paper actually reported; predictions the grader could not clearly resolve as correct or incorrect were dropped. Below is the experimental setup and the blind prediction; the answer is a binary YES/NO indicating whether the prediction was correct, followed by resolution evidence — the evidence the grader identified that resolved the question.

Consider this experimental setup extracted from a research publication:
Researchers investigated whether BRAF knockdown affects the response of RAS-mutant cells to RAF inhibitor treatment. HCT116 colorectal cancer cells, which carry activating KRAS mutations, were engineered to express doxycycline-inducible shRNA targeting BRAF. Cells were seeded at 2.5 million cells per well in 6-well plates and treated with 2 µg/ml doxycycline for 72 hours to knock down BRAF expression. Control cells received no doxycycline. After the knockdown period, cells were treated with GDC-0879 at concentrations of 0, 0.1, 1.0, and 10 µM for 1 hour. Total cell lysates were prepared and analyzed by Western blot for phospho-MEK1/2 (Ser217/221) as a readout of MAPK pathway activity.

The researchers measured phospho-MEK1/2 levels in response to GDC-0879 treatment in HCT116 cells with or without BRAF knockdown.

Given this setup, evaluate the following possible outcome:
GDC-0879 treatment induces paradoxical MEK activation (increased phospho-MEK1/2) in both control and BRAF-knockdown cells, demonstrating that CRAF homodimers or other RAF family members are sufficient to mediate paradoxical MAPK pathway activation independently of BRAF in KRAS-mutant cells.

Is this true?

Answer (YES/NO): NO